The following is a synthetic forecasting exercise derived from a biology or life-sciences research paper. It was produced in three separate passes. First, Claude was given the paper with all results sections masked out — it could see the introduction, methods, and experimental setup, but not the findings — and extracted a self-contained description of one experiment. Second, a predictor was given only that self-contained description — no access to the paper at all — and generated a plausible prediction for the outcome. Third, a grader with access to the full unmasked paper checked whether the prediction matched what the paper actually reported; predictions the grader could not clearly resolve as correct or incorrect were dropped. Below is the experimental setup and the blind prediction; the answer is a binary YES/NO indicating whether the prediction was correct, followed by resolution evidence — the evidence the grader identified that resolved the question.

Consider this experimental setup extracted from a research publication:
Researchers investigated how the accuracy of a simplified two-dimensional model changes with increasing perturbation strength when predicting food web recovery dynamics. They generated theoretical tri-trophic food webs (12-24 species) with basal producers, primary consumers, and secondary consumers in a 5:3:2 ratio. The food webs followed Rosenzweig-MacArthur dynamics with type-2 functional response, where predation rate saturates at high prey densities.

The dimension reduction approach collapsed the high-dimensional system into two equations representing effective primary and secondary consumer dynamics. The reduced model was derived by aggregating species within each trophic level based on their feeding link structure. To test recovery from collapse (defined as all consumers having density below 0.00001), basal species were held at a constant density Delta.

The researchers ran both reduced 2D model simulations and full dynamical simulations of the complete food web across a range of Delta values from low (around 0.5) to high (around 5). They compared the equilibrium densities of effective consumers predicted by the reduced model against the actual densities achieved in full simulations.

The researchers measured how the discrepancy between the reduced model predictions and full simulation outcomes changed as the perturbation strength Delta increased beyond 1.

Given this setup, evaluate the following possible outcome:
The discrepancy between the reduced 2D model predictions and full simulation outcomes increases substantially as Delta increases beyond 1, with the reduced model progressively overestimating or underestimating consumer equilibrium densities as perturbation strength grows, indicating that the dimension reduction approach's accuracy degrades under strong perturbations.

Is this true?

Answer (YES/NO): YES